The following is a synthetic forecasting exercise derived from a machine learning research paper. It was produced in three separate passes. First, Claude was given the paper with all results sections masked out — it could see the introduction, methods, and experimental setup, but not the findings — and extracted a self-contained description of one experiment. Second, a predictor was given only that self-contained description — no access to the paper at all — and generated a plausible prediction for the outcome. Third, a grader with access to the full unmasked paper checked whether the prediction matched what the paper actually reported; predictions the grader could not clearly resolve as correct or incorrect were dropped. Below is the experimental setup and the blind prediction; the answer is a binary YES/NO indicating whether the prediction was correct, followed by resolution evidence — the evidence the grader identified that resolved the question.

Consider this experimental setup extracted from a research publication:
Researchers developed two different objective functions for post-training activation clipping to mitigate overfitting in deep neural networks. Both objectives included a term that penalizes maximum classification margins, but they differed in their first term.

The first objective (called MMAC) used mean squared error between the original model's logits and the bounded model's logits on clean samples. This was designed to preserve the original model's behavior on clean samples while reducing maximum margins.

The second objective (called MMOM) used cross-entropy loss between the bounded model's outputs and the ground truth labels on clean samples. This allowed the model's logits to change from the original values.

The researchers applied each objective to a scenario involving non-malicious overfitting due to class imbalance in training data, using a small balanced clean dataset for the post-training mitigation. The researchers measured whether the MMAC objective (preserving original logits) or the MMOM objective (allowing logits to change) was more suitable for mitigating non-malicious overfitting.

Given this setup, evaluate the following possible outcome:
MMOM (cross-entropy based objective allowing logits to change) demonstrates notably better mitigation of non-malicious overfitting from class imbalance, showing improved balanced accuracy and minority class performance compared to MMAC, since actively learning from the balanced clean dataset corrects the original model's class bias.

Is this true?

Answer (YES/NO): YES